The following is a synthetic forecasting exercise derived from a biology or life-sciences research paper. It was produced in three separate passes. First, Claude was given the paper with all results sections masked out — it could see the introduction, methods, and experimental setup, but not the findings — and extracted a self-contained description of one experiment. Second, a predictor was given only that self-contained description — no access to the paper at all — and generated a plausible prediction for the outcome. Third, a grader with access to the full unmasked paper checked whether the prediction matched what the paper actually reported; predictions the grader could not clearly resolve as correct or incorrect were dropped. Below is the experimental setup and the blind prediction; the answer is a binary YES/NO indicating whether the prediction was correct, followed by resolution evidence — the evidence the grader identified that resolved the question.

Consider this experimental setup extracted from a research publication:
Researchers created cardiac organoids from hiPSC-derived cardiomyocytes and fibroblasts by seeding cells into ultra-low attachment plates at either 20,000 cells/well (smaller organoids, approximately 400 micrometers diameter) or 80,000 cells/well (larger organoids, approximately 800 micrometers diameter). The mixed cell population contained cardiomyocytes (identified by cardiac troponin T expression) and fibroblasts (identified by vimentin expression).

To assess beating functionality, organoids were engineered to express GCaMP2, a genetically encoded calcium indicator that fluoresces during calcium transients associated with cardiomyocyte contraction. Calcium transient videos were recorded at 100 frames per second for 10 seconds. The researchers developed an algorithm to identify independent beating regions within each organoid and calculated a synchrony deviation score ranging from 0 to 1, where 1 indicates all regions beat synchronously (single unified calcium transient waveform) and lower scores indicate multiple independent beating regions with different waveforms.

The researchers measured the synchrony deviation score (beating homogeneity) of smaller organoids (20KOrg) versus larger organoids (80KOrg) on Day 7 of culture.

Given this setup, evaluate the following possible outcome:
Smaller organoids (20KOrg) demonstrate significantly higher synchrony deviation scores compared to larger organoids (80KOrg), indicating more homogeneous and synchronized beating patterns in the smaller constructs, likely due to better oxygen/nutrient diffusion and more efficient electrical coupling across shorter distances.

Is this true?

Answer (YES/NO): NO